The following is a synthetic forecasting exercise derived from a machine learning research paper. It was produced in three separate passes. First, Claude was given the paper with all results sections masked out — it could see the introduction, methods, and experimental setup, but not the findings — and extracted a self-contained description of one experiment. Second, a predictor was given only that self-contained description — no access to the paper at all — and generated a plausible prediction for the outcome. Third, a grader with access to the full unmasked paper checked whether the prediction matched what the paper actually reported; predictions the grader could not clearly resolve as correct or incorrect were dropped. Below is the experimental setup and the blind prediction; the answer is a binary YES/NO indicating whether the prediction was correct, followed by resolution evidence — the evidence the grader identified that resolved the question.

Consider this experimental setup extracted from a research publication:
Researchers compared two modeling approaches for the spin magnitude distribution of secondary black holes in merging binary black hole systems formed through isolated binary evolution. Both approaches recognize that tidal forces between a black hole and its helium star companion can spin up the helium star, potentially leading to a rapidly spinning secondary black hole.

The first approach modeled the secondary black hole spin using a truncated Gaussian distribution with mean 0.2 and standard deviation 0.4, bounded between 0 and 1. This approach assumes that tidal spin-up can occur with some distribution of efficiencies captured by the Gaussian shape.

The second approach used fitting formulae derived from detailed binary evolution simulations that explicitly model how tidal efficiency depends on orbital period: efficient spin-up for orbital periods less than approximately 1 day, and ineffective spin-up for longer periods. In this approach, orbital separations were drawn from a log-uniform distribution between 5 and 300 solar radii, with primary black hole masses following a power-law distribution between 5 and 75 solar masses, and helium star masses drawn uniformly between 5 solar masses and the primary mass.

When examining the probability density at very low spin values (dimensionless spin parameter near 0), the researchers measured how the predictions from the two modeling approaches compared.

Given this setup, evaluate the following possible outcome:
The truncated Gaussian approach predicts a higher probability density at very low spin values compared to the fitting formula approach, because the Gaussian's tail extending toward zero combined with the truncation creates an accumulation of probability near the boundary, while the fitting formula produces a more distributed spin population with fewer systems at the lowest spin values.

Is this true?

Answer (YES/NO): NO